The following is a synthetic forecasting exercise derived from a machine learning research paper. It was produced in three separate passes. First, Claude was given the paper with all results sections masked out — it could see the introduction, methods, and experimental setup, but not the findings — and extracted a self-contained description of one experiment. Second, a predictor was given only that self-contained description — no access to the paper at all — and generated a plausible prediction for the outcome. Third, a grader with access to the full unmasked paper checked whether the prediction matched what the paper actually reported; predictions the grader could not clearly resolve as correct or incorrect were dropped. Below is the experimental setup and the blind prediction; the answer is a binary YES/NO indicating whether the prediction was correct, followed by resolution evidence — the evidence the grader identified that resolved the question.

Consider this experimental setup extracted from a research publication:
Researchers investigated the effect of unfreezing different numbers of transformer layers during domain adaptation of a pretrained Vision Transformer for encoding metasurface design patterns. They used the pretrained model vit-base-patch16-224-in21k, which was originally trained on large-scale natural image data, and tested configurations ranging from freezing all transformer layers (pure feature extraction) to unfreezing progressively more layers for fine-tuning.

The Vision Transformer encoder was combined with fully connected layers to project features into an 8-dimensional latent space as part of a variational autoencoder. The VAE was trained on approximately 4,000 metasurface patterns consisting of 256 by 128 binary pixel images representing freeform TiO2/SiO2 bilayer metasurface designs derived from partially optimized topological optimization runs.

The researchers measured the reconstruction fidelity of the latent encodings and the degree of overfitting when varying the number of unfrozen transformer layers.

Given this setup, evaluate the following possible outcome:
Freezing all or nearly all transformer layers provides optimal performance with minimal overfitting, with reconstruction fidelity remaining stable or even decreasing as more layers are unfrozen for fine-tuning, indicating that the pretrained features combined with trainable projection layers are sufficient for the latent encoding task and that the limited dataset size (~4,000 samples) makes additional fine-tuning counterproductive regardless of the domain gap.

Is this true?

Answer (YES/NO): NO